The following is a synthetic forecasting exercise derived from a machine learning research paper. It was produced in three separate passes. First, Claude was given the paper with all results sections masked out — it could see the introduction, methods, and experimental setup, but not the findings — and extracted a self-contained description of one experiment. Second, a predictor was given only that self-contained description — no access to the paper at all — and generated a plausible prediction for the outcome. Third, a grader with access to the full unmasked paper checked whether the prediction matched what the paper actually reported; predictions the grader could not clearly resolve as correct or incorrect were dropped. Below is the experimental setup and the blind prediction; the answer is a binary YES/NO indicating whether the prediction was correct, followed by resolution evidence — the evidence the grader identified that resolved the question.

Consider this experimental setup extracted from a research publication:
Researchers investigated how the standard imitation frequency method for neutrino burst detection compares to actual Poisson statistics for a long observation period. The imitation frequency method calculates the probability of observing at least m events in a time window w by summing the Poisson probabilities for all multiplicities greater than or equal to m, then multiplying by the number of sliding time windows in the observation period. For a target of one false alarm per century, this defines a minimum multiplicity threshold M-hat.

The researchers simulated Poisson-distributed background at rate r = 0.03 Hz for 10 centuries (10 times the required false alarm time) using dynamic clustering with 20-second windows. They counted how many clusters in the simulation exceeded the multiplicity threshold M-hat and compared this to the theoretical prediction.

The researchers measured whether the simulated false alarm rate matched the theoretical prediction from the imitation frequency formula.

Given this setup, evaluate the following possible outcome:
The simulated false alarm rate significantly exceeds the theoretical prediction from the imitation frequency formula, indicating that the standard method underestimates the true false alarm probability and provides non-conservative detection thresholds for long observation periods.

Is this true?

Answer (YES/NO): NO